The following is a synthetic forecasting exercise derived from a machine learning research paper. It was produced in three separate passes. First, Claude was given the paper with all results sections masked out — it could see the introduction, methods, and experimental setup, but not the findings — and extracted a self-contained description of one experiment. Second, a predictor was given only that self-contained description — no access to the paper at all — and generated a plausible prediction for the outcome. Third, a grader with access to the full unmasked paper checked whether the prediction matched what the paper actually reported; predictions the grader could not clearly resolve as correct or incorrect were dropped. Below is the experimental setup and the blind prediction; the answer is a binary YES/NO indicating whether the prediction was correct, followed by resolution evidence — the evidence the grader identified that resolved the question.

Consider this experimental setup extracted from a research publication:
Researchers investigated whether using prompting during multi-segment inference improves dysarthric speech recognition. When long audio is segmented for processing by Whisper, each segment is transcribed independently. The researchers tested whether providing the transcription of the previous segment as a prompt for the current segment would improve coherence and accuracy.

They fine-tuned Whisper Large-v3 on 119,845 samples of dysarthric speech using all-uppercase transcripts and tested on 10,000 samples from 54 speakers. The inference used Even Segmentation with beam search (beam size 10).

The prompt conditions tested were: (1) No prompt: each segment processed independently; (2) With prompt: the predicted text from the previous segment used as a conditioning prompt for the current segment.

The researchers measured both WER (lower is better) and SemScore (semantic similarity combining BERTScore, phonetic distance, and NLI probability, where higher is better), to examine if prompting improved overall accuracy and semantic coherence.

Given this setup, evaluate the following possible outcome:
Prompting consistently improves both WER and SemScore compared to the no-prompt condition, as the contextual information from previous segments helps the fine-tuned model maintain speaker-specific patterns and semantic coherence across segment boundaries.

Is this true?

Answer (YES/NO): NO